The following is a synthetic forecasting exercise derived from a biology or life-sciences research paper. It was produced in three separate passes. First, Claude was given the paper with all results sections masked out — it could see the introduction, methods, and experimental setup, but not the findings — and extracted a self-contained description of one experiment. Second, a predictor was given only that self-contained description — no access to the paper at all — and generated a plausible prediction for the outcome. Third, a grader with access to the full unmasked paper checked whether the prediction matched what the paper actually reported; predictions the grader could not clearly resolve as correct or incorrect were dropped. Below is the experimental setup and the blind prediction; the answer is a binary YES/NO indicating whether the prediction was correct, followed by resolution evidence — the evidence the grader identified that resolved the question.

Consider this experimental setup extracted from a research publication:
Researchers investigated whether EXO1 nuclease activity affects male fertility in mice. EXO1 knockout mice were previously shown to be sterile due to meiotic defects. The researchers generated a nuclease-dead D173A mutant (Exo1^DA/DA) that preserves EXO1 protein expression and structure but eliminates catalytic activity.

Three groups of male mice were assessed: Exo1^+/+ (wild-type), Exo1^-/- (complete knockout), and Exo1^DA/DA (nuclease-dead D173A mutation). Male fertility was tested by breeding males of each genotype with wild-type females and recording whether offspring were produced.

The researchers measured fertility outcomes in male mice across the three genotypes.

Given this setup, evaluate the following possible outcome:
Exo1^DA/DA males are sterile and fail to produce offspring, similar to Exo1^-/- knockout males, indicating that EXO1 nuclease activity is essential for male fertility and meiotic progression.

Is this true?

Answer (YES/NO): NO